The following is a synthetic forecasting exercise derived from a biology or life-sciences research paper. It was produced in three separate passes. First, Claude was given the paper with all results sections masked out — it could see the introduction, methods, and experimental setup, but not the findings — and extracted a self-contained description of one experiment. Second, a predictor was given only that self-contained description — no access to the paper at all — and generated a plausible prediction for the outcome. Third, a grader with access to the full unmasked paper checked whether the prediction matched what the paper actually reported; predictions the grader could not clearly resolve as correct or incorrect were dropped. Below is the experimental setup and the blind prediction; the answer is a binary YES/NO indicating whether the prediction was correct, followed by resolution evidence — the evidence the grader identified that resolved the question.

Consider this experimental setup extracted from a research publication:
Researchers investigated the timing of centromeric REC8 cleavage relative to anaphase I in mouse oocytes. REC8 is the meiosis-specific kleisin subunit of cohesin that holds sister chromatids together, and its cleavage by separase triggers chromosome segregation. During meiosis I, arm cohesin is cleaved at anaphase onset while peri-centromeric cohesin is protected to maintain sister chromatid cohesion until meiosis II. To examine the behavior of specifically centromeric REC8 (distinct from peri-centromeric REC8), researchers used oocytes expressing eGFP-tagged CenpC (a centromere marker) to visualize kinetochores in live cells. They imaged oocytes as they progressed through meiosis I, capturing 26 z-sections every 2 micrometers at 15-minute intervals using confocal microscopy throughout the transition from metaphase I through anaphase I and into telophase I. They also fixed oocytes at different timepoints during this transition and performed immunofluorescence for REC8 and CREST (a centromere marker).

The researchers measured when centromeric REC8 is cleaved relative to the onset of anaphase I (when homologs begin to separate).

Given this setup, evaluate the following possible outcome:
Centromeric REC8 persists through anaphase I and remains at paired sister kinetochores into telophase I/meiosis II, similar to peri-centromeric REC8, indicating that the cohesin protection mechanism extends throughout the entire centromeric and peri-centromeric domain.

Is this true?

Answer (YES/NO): NO